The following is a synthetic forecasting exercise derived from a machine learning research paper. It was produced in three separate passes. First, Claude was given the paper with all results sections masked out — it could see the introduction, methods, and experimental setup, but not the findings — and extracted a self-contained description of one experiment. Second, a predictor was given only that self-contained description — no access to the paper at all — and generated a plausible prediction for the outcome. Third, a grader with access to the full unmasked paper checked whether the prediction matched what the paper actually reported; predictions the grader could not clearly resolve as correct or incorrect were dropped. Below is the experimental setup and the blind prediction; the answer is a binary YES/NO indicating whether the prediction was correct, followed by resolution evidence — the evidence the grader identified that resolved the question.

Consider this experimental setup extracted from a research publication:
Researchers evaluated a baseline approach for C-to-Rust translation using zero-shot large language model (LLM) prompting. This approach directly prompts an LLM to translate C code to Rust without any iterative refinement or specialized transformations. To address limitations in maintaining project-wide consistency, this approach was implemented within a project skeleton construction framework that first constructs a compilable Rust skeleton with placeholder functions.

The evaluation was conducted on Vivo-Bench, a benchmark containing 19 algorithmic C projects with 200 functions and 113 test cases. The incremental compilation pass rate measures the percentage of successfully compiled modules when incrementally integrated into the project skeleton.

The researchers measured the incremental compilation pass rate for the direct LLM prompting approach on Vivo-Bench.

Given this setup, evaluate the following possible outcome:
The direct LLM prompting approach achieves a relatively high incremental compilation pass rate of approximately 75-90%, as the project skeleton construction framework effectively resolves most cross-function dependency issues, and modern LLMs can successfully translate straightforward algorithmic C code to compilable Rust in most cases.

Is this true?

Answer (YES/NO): NO